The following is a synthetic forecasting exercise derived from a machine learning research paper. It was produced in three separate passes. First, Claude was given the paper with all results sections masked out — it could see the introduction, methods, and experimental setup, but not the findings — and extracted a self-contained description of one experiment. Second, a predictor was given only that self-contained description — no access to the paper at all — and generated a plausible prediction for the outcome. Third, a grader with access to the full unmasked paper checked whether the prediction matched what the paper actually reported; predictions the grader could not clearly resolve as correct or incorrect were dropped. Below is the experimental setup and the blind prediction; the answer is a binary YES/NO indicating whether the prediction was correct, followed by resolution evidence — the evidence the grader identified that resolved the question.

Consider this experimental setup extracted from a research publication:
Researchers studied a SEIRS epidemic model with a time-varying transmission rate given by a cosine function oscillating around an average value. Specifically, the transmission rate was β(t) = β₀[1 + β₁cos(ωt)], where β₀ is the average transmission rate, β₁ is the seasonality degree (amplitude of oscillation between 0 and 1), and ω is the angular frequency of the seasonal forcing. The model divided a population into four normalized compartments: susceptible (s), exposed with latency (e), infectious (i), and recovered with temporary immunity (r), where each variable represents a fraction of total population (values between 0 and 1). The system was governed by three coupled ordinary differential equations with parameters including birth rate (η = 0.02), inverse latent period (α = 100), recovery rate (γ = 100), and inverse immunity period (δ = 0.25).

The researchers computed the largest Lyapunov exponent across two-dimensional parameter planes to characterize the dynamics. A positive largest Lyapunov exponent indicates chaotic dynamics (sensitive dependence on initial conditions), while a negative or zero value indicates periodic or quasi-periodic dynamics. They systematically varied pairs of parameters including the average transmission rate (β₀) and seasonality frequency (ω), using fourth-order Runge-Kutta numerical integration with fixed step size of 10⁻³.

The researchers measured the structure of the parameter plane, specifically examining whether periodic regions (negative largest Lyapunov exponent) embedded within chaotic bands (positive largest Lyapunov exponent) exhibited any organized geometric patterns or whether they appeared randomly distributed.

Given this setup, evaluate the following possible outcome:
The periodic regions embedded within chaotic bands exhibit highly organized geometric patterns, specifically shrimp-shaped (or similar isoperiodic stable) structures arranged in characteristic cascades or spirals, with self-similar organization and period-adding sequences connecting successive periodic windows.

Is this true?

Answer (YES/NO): YES